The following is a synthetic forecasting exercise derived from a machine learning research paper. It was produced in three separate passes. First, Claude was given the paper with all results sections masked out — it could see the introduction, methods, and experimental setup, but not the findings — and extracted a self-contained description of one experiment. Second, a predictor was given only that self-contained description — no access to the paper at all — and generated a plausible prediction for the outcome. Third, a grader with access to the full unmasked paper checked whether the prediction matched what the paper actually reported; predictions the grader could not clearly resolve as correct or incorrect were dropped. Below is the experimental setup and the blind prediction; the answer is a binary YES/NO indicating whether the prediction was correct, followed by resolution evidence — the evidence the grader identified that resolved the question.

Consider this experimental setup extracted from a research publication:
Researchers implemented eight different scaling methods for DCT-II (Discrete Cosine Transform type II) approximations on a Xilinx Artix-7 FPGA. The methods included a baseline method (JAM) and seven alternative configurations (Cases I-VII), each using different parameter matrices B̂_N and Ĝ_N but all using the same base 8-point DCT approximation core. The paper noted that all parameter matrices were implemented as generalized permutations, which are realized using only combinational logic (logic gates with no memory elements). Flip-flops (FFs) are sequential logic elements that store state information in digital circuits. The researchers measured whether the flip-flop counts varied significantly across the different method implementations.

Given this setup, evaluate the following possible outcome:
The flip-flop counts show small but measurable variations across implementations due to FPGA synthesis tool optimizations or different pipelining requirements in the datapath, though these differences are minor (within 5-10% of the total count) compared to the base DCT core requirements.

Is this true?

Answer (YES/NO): NO